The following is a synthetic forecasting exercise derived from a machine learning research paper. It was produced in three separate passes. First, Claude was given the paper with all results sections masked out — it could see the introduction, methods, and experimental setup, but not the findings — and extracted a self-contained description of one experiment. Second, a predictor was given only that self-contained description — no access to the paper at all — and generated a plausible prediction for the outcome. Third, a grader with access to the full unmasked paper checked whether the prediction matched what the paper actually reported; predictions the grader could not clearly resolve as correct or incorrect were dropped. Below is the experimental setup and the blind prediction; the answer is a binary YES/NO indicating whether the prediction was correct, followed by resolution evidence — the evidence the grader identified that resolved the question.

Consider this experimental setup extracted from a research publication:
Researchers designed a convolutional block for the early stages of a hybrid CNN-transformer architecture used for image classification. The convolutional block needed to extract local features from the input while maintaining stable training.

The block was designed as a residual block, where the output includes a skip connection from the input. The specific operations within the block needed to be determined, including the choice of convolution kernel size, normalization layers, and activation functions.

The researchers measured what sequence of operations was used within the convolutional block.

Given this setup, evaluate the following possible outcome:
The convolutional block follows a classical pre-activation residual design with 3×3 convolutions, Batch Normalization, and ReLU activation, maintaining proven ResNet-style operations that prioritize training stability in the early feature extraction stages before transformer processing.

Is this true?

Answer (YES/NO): NO